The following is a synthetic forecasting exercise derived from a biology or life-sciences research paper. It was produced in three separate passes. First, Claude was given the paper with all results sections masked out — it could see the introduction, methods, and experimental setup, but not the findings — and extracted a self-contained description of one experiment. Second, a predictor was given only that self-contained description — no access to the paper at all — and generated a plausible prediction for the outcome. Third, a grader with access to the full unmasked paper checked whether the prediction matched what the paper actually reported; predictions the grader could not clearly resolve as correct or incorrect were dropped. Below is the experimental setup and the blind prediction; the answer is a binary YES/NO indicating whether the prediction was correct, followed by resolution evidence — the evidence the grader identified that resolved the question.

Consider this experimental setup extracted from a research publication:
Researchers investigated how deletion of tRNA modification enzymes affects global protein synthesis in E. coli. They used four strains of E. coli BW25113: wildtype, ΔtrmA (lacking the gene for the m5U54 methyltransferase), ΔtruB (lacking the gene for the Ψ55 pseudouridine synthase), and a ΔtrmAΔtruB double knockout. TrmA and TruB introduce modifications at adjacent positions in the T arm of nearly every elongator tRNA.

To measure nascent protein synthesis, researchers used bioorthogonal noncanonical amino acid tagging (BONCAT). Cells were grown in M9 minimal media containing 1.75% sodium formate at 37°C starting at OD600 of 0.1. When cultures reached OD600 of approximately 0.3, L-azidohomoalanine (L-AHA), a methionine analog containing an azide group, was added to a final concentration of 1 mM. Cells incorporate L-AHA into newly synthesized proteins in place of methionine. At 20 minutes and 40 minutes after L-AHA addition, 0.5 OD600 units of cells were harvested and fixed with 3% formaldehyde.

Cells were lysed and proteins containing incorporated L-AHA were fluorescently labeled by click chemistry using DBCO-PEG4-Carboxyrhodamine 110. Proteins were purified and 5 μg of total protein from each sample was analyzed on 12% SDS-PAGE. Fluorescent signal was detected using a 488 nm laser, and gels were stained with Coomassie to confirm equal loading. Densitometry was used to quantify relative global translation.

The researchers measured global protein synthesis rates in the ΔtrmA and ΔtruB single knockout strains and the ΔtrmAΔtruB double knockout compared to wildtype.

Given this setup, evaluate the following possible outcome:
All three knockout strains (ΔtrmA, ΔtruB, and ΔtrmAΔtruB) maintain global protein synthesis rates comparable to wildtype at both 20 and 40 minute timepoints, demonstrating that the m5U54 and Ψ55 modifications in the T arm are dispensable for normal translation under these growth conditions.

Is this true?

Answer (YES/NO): NO